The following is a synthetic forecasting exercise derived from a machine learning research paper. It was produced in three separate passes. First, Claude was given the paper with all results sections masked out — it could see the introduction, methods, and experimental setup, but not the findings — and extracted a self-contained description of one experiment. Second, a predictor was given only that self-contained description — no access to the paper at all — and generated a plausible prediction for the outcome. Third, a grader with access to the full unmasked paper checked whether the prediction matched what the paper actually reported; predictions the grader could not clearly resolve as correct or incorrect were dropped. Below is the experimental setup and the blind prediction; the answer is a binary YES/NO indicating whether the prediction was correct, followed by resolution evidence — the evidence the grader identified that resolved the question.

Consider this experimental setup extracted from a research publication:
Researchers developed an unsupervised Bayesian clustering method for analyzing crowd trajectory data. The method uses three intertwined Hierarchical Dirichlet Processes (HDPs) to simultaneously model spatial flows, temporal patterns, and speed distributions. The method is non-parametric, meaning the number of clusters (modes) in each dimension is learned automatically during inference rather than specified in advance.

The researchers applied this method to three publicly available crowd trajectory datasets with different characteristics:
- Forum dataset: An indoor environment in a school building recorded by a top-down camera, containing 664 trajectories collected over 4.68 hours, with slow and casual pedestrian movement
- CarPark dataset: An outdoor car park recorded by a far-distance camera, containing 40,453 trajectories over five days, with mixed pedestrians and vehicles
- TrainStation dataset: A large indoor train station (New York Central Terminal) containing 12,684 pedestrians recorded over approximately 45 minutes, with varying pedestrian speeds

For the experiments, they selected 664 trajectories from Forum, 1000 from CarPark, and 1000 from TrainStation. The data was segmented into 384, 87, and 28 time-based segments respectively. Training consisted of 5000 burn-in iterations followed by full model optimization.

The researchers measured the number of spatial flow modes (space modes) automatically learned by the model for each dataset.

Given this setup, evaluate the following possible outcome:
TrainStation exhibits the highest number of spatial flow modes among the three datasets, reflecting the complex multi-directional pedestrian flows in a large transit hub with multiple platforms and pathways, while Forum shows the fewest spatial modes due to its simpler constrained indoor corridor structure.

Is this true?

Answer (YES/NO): NO